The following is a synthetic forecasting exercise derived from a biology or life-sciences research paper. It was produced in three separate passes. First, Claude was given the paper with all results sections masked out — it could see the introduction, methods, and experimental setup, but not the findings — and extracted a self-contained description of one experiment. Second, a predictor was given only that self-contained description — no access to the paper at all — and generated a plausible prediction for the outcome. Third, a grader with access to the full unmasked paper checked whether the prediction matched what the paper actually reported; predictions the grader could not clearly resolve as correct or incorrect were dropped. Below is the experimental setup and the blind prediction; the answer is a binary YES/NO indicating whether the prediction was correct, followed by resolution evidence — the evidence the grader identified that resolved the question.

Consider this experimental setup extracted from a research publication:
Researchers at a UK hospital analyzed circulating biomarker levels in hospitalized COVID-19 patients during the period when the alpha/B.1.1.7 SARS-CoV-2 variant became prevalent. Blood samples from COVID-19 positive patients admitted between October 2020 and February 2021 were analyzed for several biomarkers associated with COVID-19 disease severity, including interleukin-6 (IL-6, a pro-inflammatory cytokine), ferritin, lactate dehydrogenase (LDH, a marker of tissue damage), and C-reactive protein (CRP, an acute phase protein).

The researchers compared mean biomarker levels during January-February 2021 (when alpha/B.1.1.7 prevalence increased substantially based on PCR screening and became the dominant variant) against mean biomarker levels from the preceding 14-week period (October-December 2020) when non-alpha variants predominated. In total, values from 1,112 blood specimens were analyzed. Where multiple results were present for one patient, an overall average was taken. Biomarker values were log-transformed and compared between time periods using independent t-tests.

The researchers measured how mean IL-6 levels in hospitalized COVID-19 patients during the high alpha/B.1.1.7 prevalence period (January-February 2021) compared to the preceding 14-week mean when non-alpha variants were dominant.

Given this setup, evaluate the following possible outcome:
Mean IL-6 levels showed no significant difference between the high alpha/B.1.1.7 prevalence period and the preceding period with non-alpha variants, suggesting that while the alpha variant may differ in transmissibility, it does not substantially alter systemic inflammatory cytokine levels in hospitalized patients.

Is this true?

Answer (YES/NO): NO